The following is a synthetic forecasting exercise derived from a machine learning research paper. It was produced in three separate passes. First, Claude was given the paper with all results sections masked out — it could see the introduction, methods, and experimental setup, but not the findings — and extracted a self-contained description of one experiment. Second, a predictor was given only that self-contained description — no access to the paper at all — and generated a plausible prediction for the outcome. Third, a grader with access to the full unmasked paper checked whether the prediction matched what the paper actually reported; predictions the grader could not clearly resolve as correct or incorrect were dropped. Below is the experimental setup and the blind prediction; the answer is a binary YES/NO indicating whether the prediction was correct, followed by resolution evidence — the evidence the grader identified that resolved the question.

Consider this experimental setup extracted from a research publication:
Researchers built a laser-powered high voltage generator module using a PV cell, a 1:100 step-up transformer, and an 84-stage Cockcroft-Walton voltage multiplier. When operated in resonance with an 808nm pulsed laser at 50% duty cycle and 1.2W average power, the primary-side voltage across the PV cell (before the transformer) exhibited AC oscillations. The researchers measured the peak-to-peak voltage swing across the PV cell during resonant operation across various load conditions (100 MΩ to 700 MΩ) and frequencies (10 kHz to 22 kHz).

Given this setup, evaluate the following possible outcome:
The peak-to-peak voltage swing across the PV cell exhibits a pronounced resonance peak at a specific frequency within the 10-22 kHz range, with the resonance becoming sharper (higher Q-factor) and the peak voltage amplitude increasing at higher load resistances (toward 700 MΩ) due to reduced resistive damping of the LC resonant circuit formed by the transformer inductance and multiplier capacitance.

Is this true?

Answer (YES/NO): NO